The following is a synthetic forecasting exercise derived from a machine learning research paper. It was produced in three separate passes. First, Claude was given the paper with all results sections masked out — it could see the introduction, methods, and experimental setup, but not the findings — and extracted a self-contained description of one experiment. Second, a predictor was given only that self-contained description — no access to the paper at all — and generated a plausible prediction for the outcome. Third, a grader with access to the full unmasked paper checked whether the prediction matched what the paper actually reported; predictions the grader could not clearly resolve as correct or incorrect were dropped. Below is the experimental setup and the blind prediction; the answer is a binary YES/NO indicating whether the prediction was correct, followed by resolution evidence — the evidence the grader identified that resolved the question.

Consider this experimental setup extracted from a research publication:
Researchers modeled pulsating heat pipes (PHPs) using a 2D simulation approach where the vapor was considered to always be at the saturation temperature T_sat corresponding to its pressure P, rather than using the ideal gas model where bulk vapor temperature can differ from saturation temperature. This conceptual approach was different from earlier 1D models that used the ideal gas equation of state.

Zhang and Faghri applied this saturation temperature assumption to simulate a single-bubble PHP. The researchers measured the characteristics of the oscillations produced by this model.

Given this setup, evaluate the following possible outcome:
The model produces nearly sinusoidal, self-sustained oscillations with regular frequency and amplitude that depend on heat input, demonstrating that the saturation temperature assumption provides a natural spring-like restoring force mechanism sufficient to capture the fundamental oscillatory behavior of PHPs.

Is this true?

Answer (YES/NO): NO